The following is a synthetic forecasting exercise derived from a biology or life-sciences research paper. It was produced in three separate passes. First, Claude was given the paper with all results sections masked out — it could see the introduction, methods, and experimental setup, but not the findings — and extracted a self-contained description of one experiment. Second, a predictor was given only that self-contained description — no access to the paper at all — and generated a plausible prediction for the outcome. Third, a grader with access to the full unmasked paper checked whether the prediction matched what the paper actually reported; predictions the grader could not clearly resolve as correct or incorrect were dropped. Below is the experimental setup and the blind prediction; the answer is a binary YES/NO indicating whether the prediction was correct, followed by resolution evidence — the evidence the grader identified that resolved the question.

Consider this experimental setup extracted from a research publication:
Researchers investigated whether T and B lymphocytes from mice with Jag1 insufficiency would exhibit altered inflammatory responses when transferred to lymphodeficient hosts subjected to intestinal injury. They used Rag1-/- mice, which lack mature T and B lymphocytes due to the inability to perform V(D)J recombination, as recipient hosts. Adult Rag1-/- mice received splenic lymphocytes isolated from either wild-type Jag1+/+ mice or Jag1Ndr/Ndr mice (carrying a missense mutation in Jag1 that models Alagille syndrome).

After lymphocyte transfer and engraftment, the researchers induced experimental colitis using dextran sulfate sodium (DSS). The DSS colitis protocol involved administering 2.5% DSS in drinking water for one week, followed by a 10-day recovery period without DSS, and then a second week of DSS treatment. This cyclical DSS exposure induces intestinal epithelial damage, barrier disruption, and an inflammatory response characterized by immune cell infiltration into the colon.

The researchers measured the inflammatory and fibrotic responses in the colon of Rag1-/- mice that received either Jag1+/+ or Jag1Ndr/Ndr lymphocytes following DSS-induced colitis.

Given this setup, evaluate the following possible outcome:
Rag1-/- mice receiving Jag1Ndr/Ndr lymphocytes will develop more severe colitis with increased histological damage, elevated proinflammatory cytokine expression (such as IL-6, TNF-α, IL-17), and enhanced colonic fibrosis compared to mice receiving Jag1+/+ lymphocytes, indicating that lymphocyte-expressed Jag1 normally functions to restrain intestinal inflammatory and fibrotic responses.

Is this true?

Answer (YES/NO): NO